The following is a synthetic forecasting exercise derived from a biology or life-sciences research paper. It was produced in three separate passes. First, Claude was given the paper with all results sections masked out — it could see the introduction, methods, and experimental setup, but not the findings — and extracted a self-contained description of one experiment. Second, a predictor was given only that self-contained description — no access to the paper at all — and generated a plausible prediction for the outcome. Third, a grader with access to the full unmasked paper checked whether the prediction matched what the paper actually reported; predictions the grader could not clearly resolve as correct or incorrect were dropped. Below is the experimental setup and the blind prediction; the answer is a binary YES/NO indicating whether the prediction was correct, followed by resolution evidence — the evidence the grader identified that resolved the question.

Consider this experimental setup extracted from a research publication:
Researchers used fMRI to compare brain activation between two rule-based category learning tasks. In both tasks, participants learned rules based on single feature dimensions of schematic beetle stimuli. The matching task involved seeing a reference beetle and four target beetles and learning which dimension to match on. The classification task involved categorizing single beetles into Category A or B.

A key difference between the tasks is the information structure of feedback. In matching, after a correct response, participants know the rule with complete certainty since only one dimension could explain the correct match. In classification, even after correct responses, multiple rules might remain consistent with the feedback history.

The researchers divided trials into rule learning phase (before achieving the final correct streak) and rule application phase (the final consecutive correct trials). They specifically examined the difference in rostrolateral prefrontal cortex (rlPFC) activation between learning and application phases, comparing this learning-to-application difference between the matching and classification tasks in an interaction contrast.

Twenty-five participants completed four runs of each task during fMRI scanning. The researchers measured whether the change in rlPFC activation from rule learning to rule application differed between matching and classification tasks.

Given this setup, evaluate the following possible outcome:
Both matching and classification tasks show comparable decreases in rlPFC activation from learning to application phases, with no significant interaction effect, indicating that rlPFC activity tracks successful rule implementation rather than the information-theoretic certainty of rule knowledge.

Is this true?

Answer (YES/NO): NO